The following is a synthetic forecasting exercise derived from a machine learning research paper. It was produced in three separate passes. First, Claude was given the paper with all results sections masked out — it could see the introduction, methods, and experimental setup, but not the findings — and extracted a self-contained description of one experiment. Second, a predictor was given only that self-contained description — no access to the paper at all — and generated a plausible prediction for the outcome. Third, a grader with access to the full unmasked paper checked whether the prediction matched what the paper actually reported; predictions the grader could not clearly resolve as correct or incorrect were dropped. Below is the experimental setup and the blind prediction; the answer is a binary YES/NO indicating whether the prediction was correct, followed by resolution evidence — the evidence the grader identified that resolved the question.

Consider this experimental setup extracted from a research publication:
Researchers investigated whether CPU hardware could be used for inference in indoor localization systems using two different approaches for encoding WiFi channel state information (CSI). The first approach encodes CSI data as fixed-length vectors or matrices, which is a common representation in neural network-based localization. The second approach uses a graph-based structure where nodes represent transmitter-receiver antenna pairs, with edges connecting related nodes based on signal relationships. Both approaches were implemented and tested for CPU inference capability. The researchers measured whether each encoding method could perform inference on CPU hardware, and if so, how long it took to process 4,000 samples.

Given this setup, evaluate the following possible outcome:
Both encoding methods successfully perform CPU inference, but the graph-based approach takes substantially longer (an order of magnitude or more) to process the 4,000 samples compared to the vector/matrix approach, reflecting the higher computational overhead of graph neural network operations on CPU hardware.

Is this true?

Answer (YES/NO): NO